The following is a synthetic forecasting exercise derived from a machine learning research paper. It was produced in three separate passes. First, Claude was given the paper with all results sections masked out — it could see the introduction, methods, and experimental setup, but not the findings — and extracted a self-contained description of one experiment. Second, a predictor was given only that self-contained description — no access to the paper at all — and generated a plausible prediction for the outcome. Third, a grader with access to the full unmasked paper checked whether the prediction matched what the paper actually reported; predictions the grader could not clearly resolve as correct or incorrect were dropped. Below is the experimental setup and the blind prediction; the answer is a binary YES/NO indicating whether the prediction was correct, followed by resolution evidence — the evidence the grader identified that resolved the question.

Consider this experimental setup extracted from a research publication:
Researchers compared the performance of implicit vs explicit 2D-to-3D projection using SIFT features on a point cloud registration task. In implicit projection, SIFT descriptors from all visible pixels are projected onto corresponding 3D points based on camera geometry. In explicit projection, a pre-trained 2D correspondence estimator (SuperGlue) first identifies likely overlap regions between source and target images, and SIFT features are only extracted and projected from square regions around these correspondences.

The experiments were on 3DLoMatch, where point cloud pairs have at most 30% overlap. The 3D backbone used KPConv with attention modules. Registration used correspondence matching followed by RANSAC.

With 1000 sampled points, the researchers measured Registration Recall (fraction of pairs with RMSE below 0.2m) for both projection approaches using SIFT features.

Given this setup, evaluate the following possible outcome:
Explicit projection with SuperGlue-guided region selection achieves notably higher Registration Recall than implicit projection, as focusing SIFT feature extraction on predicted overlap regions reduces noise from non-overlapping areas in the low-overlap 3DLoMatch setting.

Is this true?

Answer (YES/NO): YES